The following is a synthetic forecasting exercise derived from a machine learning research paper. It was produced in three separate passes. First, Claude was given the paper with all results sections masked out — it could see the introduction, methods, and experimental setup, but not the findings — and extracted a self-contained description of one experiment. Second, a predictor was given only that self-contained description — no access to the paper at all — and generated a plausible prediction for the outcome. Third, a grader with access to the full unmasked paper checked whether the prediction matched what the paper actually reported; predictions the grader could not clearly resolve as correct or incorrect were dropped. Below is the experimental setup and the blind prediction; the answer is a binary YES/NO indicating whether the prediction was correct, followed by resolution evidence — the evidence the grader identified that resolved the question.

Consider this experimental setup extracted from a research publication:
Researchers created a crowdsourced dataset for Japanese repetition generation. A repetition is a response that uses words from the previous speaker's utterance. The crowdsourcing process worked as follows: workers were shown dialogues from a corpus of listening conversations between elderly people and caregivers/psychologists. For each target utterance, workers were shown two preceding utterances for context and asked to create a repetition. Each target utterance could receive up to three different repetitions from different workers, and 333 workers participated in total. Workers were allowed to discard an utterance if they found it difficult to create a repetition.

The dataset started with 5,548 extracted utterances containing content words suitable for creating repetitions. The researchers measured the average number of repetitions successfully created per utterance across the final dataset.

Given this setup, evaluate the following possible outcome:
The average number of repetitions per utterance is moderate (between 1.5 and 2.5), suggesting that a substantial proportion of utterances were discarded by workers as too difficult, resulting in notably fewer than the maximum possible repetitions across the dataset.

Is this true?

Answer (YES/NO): NO